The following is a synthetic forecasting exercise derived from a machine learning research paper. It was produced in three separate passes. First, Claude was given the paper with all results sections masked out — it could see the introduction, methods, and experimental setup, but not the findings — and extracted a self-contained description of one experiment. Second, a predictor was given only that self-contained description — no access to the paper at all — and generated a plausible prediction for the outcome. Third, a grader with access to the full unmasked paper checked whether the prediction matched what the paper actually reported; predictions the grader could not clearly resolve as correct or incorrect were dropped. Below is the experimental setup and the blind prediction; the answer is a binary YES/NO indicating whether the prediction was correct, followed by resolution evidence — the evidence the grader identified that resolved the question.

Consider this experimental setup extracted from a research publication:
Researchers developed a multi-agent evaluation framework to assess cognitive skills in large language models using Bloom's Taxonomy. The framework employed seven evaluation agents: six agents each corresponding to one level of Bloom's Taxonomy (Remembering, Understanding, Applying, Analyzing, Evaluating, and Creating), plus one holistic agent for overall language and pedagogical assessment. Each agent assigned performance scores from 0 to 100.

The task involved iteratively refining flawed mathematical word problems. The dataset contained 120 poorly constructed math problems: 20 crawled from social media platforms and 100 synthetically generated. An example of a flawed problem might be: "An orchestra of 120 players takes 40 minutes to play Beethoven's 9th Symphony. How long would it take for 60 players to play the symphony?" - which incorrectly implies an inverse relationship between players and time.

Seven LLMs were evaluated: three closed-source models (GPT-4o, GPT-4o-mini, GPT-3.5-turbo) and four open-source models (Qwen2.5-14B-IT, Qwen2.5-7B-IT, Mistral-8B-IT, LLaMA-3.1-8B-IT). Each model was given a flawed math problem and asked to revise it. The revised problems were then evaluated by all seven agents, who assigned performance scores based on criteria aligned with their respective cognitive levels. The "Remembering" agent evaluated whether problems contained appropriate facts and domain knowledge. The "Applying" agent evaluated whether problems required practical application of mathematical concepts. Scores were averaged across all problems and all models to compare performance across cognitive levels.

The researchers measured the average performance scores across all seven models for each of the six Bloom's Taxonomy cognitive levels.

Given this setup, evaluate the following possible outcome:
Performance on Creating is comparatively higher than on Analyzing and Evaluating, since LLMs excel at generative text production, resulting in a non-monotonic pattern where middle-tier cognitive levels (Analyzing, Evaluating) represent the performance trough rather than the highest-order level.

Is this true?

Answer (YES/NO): NO